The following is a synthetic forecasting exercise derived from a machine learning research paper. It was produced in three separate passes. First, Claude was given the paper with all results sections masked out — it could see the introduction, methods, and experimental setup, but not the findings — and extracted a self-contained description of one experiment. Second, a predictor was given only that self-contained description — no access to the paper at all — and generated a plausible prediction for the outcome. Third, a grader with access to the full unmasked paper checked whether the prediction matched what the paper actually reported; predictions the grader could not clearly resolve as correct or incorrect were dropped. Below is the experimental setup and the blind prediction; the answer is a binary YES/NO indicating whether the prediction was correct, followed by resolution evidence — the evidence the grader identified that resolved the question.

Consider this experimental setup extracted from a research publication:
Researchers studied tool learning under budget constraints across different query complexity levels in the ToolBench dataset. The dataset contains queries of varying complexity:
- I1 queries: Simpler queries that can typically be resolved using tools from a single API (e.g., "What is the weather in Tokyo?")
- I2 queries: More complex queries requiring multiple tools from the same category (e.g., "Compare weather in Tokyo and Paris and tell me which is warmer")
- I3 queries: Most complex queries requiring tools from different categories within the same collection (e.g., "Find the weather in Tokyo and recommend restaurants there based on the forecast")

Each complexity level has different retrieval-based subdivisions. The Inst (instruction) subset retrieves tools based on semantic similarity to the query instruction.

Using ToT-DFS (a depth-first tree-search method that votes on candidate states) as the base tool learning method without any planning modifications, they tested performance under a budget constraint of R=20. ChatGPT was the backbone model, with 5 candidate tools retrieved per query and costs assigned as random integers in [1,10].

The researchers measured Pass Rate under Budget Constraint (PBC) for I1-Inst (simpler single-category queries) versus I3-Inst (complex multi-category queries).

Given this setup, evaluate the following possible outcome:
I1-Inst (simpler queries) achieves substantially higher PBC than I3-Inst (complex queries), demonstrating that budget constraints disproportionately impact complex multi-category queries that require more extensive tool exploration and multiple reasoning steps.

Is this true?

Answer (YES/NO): NO